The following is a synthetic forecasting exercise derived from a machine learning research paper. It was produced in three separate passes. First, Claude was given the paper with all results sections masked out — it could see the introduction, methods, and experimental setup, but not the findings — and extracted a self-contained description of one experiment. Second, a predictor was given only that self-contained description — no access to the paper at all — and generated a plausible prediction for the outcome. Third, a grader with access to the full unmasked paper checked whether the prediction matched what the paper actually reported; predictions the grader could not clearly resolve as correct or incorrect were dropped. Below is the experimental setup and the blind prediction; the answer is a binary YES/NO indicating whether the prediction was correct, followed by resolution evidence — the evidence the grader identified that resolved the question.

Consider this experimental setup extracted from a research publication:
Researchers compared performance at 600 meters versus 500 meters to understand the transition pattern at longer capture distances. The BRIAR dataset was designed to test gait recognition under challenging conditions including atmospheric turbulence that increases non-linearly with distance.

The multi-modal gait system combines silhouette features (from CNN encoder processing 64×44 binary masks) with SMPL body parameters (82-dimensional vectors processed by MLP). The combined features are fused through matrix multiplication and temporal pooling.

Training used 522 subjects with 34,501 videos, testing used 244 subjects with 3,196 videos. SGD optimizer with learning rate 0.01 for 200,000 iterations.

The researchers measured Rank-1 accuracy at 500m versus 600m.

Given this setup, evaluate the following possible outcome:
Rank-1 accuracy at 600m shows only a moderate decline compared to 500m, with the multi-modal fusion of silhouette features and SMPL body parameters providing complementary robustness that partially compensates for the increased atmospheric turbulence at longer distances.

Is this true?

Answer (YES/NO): YES